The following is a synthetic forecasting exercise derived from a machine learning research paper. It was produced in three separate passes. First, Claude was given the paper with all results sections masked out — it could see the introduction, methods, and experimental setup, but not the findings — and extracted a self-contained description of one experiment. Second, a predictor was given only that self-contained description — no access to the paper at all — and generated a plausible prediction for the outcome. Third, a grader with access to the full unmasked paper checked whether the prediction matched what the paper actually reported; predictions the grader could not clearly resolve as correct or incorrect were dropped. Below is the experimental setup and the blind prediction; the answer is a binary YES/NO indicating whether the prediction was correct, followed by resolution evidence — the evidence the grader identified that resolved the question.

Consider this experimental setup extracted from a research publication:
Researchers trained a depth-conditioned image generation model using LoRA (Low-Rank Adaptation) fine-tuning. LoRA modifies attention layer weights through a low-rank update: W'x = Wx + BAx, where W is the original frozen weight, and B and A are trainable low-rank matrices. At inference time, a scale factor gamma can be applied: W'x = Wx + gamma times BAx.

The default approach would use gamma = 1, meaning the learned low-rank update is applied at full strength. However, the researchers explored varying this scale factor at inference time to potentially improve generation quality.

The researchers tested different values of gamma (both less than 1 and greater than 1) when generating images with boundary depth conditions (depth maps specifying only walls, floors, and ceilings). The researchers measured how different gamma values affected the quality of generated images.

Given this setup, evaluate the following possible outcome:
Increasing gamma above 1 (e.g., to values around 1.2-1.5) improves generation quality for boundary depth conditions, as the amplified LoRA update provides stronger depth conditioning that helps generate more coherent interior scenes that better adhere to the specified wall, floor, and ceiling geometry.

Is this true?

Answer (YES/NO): YES